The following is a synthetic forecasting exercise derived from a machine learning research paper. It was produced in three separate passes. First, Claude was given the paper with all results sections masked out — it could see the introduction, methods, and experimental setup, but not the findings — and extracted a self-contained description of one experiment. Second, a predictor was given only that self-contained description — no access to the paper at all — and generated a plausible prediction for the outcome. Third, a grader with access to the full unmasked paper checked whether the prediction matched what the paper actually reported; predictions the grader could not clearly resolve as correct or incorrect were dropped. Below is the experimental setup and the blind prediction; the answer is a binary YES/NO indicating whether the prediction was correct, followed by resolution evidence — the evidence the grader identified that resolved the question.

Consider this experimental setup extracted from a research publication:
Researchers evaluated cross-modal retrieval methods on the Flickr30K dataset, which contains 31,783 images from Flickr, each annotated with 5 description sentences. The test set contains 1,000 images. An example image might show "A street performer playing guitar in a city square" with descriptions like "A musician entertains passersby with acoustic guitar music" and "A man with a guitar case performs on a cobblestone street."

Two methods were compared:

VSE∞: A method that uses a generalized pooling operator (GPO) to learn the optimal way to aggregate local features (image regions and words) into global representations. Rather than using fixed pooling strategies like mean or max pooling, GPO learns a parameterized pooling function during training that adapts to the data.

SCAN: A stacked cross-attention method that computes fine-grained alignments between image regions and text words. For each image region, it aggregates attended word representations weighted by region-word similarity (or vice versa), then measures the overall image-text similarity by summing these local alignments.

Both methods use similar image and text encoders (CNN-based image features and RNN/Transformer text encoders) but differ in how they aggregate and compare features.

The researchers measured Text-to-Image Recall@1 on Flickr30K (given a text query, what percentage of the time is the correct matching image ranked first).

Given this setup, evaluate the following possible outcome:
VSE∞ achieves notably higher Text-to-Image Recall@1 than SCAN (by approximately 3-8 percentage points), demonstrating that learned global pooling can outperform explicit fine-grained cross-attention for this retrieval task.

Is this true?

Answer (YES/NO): NO